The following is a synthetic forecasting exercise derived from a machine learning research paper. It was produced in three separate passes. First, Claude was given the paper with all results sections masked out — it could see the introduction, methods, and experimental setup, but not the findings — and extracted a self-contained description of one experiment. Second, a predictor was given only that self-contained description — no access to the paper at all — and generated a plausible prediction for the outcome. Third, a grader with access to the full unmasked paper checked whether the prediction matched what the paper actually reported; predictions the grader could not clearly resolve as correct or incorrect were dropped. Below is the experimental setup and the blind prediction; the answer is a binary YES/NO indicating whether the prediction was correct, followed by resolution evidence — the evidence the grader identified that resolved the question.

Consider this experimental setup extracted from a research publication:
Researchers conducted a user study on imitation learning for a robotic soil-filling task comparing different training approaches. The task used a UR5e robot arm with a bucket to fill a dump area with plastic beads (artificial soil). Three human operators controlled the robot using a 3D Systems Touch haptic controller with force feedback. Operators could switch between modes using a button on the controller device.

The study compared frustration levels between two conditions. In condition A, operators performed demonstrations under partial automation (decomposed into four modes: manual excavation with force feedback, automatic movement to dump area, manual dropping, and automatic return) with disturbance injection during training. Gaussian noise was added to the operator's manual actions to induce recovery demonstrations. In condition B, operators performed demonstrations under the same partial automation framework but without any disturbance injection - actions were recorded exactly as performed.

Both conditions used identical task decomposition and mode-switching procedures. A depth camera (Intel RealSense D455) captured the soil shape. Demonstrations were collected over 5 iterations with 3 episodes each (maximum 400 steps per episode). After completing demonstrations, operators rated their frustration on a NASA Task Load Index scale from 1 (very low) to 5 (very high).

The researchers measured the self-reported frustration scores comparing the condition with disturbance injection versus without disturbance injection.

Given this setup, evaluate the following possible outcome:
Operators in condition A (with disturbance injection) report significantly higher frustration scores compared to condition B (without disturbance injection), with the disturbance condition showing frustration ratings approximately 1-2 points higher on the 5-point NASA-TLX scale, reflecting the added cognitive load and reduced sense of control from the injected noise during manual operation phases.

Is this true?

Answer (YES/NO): NO